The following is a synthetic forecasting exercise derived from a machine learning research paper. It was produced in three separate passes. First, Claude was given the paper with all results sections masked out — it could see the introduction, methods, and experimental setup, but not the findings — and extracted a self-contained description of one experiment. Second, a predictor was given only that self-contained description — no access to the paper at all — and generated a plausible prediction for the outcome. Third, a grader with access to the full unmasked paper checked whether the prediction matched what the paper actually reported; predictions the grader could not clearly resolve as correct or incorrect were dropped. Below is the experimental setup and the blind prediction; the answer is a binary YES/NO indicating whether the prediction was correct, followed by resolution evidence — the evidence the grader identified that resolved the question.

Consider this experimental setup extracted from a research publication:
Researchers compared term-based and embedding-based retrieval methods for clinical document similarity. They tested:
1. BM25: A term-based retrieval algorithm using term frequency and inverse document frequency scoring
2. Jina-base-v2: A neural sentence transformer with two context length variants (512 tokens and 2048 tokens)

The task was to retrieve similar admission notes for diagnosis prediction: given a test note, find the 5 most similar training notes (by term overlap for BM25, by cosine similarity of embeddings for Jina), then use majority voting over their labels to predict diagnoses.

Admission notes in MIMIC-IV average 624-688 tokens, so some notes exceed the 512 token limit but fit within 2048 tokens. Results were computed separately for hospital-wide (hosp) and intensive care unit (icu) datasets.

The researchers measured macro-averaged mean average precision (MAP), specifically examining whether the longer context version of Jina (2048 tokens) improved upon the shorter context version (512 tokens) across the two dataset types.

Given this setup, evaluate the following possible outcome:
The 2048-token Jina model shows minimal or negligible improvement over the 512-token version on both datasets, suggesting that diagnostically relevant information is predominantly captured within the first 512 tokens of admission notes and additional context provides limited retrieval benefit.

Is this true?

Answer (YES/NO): YES